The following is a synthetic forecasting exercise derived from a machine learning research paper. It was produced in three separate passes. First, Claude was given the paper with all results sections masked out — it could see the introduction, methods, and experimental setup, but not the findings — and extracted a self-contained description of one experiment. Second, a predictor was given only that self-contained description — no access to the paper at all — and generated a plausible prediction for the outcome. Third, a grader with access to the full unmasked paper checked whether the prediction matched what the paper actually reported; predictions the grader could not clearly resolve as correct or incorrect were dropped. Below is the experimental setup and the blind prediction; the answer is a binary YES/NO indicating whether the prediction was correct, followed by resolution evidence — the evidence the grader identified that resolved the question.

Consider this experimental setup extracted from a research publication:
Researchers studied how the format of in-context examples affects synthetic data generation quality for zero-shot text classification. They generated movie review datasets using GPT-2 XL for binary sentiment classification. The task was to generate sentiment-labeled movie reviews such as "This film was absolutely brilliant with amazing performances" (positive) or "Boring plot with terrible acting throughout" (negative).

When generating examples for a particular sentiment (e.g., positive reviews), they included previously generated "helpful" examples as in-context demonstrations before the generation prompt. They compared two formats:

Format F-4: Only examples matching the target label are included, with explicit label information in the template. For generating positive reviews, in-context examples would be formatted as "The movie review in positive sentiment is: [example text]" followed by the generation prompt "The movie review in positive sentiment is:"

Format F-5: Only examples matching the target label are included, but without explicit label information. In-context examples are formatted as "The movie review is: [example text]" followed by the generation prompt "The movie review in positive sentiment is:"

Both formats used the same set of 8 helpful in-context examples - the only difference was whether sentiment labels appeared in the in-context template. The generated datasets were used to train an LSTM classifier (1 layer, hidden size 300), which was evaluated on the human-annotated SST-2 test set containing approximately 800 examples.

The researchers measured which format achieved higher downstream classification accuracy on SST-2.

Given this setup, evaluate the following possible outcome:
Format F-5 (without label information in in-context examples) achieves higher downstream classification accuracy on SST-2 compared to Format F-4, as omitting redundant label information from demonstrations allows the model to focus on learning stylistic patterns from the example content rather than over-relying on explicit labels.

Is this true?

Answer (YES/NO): YES